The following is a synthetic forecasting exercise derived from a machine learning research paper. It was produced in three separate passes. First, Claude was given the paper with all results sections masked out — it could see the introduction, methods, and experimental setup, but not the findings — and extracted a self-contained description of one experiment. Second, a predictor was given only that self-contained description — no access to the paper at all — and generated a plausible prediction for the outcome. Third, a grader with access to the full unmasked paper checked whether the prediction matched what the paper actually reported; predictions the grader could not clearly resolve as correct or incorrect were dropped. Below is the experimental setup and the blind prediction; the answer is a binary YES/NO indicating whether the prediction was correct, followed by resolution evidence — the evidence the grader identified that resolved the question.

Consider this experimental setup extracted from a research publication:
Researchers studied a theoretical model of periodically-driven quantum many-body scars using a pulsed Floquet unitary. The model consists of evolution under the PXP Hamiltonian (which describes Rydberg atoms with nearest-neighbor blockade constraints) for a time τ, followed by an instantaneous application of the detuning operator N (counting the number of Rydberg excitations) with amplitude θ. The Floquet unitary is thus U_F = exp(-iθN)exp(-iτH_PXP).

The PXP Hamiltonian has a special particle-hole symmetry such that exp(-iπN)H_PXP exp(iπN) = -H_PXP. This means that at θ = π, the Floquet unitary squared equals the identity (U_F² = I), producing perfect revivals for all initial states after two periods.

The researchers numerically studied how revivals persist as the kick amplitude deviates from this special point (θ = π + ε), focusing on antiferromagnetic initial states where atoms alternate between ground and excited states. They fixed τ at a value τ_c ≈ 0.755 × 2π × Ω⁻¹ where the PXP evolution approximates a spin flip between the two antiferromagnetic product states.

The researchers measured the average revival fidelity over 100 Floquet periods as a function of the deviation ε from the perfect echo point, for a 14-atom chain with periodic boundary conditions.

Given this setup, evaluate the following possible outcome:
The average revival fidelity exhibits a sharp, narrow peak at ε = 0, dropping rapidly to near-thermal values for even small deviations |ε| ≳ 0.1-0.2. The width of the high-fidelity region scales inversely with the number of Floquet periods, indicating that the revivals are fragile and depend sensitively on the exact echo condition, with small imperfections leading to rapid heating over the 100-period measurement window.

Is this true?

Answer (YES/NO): NO